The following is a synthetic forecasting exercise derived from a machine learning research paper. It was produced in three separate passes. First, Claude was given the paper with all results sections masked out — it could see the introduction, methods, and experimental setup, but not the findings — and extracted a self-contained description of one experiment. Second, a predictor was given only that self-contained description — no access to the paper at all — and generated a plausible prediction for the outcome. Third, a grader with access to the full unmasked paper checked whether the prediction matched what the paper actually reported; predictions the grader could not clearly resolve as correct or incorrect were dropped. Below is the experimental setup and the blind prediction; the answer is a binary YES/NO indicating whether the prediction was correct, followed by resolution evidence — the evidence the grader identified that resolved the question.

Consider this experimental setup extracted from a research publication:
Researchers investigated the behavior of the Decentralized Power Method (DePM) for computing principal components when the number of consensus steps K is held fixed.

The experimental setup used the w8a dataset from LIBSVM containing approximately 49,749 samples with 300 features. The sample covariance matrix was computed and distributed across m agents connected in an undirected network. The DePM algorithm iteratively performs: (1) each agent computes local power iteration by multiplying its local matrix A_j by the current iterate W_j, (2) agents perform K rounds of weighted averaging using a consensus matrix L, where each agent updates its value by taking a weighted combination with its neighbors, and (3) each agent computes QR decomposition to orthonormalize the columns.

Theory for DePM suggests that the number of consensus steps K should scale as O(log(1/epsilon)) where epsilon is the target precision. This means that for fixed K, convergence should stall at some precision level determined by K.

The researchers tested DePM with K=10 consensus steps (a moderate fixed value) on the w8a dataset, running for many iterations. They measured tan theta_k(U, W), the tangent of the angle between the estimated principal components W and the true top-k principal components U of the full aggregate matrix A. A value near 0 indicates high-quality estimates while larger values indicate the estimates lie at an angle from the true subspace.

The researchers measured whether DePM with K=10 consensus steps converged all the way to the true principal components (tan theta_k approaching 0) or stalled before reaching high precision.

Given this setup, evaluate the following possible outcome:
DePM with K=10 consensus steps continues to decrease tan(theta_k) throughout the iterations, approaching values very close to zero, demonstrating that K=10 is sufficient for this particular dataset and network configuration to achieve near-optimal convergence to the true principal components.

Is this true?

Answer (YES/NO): NO